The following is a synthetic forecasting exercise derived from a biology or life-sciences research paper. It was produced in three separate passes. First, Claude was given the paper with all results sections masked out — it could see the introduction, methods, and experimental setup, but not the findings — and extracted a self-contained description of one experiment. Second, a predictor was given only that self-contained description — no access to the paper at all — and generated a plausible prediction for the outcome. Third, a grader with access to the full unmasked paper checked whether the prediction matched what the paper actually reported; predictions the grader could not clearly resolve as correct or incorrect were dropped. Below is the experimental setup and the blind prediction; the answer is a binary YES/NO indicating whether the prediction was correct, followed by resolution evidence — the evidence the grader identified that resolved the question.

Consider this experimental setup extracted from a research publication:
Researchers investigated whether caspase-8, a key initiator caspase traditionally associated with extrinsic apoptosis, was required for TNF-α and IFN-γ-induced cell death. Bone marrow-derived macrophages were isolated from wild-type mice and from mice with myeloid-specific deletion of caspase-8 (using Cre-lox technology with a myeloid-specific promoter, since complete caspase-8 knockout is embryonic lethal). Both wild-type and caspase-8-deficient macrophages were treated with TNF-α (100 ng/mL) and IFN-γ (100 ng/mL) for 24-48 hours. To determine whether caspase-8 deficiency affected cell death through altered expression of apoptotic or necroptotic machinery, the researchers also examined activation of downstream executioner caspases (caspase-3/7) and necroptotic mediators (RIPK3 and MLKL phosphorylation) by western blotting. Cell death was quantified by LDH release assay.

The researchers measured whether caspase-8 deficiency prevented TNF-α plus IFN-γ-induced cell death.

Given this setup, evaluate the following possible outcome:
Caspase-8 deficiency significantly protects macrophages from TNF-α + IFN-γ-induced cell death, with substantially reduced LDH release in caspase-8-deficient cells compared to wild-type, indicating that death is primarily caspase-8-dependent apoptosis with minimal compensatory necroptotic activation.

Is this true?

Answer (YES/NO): NO